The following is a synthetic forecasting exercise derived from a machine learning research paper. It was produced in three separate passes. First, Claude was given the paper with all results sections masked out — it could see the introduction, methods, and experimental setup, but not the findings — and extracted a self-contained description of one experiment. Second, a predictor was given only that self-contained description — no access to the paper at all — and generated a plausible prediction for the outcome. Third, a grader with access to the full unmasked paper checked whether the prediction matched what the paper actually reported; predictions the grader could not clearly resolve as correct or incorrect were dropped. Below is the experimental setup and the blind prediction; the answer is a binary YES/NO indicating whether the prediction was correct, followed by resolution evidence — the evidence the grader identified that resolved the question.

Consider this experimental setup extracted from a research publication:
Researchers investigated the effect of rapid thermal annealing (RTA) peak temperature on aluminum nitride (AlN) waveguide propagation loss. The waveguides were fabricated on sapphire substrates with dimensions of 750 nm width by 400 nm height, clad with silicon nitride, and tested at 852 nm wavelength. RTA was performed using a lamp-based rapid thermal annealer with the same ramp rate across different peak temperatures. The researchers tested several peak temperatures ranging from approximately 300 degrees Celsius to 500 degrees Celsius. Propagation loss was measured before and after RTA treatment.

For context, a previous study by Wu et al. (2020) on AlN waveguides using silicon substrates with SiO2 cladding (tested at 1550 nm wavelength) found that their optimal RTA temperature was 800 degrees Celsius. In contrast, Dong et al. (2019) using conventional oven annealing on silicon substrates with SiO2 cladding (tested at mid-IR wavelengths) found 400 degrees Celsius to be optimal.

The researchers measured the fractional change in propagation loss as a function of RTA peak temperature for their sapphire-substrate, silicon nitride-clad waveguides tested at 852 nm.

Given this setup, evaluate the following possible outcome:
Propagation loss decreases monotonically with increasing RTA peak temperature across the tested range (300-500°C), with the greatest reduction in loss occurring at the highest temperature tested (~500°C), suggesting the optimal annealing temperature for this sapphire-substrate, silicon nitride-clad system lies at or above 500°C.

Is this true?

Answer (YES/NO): NO